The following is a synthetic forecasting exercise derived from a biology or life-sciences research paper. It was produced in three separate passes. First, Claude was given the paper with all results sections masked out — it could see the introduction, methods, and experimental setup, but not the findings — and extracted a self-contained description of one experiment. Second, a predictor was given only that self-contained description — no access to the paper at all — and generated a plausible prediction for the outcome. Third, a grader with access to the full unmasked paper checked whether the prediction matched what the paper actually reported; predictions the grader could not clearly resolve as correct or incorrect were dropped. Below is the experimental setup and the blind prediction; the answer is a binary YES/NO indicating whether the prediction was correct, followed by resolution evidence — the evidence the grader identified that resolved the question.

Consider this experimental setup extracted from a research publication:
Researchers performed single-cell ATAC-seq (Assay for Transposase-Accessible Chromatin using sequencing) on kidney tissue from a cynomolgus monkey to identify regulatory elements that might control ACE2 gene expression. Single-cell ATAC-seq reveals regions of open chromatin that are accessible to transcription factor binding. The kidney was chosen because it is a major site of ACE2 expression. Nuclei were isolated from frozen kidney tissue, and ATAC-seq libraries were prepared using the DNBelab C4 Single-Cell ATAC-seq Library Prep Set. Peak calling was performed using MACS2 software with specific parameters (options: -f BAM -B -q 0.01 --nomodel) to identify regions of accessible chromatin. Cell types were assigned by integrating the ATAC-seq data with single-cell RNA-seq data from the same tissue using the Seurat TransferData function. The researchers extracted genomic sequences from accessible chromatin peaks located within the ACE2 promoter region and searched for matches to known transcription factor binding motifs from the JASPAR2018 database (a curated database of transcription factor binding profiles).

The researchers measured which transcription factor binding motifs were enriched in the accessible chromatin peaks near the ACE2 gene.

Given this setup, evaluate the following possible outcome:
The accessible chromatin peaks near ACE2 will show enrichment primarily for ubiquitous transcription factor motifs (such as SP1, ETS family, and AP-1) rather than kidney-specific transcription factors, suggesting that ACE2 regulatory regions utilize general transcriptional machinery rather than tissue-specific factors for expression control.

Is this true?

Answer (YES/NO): NO